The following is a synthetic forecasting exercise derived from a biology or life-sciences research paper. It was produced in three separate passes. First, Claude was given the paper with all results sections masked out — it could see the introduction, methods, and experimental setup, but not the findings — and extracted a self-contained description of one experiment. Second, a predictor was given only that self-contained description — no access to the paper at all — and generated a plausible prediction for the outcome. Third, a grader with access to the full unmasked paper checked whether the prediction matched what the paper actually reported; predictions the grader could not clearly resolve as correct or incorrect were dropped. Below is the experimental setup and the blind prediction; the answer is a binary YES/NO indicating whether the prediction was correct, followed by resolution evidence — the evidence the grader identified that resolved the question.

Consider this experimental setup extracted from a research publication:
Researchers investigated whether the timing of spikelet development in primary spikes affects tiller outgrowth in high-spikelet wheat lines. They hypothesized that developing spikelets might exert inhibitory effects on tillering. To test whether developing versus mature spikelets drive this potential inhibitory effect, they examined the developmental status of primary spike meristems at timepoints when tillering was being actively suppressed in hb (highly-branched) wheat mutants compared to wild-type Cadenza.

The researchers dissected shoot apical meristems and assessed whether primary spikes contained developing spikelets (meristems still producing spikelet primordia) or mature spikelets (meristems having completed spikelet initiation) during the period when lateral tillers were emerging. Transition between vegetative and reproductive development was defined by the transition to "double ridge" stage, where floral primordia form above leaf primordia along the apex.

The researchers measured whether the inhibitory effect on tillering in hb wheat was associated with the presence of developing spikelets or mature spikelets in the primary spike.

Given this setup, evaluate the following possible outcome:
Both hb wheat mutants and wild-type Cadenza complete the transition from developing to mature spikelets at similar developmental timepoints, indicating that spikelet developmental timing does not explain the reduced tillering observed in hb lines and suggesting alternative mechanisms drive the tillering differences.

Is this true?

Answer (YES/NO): NO